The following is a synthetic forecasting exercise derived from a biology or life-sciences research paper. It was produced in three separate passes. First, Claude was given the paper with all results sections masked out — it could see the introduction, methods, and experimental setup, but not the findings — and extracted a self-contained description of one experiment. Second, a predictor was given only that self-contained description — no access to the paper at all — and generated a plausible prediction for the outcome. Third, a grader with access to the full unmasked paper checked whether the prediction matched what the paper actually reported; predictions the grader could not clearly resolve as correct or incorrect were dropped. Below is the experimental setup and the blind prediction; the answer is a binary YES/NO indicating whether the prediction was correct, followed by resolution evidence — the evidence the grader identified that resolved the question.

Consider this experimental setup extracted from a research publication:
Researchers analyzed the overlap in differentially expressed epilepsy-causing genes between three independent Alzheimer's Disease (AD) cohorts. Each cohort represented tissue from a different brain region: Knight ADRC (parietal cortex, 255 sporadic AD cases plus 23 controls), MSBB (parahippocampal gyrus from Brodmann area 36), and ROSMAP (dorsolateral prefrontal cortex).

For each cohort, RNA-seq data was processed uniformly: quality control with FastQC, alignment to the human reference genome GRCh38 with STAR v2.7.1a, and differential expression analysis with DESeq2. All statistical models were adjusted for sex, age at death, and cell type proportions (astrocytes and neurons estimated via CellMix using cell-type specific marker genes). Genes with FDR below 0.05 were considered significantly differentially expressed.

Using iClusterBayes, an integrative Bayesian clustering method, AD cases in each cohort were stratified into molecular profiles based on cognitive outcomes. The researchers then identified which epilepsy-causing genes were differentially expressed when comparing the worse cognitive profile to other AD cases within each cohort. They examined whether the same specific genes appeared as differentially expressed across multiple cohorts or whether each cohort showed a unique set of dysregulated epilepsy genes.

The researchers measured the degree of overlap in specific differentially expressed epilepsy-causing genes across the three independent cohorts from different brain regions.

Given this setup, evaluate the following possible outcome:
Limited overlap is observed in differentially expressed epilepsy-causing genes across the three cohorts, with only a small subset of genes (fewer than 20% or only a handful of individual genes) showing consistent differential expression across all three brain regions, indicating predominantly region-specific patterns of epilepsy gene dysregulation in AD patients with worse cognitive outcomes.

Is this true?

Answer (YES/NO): NO